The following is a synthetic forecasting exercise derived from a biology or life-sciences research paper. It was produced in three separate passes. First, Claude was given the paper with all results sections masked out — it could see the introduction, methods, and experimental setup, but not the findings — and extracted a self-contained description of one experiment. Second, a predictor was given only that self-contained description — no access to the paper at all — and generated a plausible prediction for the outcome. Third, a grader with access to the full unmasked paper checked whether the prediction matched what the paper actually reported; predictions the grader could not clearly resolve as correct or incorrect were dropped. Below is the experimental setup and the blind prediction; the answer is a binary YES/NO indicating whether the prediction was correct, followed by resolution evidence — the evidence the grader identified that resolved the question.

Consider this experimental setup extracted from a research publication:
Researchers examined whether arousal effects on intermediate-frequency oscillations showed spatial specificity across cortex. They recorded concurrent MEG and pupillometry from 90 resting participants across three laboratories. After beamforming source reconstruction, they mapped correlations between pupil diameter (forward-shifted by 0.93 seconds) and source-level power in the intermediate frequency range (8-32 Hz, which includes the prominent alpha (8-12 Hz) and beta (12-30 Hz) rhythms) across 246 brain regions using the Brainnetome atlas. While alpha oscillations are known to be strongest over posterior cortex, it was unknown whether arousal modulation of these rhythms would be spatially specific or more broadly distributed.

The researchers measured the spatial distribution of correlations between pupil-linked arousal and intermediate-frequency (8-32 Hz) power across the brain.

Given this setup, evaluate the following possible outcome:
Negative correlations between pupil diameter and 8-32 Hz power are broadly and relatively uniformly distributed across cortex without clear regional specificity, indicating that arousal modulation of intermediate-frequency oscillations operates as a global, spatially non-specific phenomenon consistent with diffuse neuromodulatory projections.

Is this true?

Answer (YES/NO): NO